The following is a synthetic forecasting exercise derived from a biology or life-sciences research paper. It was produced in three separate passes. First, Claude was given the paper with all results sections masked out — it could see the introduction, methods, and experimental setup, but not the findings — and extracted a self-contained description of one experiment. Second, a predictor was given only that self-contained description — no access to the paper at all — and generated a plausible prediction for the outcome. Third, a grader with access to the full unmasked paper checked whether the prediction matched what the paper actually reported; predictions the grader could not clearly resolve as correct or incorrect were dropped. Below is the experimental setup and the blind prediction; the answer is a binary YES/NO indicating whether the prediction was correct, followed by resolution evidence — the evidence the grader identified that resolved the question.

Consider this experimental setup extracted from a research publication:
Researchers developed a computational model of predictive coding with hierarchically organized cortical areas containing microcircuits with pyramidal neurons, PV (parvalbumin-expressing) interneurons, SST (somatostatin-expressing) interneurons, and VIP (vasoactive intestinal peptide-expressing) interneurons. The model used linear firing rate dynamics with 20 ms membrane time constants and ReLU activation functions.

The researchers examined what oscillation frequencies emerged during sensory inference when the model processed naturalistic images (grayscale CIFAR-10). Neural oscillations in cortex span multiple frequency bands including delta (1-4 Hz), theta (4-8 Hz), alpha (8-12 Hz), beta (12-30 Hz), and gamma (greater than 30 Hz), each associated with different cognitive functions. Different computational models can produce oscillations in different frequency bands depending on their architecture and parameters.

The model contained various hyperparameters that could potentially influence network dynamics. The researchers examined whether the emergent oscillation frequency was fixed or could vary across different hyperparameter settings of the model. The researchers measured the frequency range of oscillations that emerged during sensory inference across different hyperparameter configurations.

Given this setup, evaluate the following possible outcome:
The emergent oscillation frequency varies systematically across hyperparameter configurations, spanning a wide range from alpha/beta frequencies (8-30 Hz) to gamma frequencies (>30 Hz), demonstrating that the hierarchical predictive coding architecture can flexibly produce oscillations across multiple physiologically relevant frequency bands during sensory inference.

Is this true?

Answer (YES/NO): YES